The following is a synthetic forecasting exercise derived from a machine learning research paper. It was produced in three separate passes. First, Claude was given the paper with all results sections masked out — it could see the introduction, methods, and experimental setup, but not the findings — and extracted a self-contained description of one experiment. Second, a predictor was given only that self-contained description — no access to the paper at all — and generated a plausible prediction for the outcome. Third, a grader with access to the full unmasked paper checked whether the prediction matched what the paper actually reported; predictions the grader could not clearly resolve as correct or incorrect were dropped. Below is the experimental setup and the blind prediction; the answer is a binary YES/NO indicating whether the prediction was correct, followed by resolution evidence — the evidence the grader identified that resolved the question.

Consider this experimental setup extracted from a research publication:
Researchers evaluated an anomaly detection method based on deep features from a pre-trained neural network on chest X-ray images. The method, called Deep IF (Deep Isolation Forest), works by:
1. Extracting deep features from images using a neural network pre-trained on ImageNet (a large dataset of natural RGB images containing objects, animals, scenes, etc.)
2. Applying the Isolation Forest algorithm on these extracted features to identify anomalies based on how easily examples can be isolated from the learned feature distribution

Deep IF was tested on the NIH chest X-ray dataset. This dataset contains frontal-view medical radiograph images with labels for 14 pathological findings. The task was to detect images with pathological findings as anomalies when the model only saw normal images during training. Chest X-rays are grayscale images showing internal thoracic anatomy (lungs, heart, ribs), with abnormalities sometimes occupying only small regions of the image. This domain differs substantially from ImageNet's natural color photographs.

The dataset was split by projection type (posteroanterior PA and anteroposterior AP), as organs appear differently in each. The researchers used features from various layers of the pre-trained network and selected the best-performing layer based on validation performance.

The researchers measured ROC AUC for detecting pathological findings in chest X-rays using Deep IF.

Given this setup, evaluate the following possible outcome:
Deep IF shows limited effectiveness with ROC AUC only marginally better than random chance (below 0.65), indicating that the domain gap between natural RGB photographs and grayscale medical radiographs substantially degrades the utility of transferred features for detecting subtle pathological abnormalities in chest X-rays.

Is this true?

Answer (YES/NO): YES